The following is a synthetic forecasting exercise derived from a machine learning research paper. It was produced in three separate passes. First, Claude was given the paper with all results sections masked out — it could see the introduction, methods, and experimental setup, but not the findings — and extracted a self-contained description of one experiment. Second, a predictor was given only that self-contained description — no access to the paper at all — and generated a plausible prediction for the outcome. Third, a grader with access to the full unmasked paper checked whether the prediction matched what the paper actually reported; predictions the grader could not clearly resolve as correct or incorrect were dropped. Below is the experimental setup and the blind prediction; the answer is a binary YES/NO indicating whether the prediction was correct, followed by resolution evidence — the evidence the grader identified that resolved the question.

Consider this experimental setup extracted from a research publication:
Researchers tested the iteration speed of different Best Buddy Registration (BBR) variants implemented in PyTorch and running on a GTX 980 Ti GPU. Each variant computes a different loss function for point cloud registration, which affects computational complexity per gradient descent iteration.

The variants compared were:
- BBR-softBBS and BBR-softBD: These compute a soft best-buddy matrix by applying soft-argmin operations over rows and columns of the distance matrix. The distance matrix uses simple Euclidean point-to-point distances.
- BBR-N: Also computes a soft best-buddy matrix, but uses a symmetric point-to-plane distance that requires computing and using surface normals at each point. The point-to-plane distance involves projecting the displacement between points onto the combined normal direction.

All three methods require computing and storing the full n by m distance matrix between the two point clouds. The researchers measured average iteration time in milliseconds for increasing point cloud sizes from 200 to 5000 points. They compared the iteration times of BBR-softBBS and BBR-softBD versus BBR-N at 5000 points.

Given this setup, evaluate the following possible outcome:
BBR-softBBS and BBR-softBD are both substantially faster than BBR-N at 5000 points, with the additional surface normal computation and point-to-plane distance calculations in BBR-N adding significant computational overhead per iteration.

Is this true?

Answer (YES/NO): YES